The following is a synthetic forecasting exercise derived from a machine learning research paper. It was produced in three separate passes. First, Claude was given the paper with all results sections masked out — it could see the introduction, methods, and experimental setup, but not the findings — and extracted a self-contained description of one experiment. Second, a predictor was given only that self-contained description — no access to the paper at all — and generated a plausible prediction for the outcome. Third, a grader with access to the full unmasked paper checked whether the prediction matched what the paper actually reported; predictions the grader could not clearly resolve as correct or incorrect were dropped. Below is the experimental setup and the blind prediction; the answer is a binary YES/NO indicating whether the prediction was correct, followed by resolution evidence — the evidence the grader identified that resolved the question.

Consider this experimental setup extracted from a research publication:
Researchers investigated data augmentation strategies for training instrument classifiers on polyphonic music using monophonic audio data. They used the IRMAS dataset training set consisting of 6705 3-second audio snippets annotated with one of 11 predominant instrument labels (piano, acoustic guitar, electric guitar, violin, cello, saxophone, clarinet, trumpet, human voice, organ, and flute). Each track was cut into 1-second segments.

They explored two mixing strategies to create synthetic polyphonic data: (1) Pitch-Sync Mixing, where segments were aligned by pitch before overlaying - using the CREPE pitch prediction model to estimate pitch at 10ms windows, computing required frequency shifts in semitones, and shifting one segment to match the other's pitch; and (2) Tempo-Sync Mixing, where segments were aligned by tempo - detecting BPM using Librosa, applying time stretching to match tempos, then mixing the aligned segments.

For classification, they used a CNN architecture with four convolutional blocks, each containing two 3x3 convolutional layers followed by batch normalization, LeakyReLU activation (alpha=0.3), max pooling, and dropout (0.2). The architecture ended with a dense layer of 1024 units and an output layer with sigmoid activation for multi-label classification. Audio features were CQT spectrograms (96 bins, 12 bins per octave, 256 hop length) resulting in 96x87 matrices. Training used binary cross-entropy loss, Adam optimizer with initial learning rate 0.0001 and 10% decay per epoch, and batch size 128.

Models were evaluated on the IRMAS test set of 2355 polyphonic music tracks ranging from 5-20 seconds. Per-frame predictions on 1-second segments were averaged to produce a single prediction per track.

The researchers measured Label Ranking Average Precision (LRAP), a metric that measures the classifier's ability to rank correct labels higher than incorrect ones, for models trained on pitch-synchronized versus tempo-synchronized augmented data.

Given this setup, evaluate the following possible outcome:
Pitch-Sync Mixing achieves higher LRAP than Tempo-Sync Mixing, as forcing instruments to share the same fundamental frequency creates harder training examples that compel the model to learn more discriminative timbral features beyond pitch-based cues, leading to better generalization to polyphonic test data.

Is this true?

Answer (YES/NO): YES